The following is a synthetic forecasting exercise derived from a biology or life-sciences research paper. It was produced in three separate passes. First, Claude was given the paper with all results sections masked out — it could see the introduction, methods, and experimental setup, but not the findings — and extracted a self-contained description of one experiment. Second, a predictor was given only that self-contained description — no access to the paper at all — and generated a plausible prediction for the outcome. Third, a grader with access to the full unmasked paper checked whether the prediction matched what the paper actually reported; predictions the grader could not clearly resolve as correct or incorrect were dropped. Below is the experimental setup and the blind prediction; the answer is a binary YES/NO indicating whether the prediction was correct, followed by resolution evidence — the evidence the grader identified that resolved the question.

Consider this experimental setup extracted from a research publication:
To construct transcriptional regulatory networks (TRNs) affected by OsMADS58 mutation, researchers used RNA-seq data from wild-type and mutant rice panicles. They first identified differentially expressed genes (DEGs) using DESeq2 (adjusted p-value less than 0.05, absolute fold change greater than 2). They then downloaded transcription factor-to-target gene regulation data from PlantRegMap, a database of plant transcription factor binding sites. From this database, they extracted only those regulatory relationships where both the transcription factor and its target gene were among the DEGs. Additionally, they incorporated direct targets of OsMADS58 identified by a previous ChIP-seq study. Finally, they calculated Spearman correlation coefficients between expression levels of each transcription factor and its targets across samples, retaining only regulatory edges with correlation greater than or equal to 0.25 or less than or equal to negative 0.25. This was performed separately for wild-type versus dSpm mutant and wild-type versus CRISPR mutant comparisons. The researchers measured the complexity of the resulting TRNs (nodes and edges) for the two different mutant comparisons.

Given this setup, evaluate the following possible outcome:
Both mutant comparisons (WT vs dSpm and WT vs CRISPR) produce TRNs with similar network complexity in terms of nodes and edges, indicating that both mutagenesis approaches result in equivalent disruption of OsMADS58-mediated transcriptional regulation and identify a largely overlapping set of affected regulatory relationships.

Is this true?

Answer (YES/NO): NO